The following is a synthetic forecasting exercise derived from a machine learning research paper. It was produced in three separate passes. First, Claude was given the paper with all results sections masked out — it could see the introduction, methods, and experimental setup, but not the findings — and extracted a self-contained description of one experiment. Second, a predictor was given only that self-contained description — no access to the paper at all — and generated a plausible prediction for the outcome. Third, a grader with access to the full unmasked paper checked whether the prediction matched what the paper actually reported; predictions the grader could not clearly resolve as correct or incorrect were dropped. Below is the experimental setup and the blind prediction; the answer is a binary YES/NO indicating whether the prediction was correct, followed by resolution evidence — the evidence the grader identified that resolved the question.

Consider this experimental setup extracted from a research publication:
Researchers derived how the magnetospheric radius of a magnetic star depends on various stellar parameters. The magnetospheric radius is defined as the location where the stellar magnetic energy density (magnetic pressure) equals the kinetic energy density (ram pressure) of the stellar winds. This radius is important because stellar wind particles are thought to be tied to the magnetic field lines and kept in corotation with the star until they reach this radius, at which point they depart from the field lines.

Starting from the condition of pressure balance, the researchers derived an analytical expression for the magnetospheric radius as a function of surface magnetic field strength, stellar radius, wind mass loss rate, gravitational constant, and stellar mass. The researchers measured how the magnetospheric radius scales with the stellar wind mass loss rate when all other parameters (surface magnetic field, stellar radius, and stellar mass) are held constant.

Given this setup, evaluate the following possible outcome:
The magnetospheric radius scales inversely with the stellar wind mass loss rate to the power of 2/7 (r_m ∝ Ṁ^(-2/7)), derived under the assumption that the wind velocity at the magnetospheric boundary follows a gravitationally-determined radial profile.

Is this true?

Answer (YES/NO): NO